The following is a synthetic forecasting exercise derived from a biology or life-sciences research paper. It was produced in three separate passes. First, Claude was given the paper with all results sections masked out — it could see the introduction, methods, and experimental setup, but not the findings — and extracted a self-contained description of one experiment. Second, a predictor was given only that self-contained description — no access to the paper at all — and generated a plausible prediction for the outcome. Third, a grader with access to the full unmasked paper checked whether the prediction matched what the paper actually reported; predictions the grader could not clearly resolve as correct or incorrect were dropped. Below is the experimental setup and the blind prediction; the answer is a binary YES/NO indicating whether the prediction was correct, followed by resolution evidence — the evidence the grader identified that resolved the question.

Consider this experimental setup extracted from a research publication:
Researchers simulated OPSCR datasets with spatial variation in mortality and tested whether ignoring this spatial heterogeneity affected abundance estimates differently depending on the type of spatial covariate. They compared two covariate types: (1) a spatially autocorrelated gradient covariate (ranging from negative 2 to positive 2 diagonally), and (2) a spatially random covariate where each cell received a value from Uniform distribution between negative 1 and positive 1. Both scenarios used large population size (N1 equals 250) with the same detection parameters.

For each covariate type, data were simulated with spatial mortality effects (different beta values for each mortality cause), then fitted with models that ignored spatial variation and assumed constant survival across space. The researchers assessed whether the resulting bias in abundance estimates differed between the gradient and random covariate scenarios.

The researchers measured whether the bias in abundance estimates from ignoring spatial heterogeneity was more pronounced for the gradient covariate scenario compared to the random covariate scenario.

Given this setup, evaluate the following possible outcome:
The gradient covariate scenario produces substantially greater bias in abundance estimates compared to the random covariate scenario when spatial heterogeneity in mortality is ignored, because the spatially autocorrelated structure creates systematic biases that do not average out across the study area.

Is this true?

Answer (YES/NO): YES